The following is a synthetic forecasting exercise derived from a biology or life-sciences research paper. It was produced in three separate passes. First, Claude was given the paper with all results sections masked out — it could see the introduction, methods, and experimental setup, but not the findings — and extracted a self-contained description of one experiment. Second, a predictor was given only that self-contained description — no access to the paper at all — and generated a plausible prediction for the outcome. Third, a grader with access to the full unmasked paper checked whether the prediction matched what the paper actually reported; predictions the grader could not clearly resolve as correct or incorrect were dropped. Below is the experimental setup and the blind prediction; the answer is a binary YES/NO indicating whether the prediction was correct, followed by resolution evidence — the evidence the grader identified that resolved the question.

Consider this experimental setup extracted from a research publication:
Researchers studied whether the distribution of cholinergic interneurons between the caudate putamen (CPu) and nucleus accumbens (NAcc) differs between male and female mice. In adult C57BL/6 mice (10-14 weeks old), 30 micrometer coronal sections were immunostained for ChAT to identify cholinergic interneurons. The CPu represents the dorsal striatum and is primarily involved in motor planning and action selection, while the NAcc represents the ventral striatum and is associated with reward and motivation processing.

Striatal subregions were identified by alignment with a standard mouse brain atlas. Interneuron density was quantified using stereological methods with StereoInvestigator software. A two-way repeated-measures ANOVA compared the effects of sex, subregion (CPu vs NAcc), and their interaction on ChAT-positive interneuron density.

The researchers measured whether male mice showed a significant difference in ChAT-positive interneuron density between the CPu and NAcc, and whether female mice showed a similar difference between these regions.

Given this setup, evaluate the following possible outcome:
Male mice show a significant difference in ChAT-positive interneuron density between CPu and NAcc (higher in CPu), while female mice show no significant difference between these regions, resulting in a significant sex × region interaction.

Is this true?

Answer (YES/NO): NO